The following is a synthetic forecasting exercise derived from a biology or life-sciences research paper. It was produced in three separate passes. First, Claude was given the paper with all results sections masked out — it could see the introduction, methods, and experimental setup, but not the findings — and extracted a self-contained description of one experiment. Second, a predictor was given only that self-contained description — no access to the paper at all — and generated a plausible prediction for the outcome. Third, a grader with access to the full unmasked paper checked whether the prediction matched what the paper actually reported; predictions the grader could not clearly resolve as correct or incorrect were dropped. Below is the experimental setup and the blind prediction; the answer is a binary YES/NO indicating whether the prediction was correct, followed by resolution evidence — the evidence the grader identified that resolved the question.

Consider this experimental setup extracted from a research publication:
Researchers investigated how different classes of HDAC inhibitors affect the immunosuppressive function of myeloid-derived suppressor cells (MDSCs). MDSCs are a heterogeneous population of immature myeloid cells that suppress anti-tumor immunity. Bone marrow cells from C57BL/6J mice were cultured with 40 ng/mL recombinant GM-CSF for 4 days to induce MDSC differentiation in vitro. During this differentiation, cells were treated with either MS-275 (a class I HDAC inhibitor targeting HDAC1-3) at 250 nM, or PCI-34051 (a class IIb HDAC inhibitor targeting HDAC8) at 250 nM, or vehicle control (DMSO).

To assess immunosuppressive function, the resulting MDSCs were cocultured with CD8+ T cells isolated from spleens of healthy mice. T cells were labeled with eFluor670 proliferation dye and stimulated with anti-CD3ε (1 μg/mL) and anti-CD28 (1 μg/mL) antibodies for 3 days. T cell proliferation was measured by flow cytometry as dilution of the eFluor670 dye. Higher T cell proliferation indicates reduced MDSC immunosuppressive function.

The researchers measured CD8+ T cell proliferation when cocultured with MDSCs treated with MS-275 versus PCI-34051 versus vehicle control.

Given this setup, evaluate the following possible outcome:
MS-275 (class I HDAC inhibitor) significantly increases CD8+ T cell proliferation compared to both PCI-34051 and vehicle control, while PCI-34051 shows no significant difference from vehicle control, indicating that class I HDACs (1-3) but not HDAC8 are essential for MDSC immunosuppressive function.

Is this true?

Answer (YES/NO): YES